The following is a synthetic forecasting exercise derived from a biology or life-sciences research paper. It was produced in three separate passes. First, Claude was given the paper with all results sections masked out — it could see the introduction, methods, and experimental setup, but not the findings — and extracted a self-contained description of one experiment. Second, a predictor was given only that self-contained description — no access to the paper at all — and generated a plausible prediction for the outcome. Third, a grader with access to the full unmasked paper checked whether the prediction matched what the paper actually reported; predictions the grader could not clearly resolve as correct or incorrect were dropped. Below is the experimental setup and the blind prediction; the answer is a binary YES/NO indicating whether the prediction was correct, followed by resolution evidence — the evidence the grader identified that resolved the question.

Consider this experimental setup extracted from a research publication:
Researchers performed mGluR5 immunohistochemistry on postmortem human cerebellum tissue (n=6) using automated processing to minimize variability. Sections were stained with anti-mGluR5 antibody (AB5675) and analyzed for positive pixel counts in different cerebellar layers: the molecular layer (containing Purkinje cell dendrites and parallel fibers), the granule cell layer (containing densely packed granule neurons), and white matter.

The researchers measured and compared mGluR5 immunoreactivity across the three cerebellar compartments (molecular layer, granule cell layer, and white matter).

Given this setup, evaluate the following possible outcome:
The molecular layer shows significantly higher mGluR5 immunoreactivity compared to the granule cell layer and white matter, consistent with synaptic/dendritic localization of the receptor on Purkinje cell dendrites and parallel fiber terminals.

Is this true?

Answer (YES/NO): NO